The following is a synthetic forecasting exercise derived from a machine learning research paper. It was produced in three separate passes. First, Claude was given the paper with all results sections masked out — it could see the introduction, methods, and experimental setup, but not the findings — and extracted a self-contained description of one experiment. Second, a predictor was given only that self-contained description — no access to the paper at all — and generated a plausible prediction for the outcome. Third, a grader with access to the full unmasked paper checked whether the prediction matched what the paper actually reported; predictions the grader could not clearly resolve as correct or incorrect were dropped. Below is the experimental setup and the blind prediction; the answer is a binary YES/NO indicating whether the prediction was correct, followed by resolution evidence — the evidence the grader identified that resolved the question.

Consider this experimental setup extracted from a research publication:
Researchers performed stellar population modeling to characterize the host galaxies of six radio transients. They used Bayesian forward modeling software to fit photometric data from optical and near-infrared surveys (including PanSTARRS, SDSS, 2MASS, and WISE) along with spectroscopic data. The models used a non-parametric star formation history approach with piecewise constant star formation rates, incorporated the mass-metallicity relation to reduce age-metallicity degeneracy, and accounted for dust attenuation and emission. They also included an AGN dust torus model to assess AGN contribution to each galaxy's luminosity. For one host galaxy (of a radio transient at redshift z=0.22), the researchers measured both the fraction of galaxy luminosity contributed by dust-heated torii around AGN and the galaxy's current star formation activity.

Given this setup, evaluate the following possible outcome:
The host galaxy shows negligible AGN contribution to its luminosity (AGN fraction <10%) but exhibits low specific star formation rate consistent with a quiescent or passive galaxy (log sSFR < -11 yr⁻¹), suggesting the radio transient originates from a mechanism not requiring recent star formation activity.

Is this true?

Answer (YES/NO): YES